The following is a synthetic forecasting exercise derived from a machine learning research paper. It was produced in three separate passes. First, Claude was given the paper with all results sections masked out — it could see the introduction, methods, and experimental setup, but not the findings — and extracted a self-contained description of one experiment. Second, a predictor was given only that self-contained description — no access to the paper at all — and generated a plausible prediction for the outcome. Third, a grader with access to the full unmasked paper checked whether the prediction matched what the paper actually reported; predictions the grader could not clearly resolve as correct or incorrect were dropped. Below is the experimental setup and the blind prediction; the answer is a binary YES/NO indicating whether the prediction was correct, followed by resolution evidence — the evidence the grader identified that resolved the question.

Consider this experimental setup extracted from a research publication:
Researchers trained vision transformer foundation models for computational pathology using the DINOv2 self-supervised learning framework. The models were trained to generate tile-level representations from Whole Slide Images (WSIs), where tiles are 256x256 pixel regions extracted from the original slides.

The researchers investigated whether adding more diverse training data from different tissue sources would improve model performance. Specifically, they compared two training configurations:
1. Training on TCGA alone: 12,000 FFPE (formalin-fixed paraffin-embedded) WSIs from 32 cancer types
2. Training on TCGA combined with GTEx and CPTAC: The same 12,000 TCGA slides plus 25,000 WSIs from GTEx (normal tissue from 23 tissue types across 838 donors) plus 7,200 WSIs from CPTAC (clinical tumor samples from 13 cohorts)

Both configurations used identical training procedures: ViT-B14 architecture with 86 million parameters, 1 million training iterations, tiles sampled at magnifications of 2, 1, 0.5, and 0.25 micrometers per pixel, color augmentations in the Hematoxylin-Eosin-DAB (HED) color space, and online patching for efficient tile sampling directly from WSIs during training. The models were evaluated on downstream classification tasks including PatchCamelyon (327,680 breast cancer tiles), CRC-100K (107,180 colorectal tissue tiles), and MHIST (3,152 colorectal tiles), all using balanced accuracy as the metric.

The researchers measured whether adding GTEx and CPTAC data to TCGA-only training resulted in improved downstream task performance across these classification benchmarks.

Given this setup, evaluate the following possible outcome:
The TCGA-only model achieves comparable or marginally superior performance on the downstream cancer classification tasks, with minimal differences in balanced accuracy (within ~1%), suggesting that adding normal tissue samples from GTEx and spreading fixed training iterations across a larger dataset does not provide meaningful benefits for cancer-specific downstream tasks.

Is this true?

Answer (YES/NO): YES